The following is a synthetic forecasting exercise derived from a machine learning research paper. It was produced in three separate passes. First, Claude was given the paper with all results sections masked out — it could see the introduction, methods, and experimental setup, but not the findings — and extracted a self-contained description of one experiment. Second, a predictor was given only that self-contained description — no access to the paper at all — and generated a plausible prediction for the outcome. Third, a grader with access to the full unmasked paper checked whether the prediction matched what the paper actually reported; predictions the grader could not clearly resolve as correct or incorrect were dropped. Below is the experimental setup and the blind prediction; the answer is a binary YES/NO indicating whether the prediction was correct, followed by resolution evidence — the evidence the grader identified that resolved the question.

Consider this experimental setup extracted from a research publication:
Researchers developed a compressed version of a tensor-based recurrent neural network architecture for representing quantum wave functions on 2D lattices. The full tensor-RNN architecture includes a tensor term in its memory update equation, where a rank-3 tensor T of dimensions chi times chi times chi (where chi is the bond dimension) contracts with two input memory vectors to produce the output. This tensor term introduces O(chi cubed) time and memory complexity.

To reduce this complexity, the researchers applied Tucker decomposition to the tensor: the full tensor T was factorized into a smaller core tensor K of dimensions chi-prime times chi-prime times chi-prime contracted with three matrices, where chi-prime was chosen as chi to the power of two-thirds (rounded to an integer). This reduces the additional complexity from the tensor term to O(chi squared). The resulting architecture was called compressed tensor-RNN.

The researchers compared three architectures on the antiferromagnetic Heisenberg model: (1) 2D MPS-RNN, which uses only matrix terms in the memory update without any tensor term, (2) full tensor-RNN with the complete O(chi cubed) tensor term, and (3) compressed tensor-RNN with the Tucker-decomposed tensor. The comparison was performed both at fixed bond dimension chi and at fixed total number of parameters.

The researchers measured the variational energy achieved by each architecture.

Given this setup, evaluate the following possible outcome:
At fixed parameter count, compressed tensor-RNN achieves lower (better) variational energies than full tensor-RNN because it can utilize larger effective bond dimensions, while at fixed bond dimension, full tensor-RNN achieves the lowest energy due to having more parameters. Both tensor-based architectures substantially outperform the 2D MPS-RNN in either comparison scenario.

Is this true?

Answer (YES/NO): NO